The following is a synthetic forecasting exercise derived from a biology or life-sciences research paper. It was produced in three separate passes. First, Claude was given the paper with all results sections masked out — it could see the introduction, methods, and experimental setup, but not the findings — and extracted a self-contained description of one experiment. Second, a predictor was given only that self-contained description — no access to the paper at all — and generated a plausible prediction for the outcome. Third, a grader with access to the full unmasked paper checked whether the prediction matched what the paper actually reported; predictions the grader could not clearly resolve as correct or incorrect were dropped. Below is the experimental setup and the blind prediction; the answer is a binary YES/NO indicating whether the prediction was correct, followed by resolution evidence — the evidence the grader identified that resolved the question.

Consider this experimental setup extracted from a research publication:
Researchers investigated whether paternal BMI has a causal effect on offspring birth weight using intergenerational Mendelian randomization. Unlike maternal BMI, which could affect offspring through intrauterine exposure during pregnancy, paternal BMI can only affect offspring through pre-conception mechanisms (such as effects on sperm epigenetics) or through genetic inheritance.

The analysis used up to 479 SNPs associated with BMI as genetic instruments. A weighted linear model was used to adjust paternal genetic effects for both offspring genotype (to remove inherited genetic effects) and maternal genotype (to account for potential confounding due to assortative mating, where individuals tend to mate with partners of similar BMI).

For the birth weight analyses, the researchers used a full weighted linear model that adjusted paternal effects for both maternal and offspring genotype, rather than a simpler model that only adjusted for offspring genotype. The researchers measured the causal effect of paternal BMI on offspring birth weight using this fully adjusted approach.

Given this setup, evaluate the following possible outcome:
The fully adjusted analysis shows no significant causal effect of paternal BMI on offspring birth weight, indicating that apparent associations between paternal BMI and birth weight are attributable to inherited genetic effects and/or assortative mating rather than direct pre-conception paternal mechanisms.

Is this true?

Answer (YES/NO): YES